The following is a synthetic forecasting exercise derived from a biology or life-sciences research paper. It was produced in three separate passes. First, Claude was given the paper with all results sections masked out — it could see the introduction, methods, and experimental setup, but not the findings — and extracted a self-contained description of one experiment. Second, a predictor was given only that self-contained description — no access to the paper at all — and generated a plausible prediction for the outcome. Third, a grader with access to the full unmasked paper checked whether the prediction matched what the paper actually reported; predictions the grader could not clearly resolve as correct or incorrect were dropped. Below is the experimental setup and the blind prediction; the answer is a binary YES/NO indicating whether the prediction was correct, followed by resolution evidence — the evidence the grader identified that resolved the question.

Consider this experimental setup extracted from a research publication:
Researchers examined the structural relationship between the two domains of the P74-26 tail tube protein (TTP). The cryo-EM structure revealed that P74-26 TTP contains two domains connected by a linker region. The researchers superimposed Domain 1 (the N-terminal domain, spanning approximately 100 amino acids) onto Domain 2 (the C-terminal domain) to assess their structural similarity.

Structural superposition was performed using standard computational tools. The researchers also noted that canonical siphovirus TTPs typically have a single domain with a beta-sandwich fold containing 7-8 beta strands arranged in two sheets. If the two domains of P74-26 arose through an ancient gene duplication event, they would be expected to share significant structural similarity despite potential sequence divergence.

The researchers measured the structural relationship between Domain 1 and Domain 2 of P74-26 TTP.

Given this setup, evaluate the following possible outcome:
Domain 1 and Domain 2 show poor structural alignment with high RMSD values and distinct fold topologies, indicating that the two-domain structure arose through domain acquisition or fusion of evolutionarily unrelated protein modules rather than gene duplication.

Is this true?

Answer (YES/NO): NO